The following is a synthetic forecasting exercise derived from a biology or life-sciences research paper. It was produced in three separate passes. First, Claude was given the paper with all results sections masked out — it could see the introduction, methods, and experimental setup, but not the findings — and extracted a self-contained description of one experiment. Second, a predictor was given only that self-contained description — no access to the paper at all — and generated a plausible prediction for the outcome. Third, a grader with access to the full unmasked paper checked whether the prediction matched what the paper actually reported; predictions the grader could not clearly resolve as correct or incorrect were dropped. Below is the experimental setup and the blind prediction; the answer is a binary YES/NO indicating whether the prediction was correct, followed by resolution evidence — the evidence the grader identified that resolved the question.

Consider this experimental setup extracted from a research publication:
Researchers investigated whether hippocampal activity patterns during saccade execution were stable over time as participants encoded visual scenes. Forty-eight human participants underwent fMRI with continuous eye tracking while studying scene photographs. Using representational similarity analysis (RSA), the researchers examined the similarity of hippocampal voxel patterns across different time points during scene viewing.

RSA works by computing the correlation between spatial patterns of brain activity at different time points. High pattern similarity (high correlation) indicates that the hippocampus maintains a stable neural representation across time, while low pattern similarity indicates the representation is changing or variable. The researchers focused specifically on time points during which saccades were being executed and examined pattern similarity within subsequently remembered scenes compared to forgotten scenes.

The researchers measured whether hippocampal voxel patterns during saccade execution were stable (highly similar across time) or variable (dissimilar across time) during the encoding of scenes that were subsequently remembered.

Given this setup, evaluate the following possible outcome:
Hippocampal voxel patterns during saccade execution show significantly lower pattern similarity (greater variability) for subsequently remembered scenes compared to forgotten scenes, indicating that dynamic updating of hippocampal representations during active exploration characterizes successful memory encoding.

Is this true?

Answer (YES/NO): NO